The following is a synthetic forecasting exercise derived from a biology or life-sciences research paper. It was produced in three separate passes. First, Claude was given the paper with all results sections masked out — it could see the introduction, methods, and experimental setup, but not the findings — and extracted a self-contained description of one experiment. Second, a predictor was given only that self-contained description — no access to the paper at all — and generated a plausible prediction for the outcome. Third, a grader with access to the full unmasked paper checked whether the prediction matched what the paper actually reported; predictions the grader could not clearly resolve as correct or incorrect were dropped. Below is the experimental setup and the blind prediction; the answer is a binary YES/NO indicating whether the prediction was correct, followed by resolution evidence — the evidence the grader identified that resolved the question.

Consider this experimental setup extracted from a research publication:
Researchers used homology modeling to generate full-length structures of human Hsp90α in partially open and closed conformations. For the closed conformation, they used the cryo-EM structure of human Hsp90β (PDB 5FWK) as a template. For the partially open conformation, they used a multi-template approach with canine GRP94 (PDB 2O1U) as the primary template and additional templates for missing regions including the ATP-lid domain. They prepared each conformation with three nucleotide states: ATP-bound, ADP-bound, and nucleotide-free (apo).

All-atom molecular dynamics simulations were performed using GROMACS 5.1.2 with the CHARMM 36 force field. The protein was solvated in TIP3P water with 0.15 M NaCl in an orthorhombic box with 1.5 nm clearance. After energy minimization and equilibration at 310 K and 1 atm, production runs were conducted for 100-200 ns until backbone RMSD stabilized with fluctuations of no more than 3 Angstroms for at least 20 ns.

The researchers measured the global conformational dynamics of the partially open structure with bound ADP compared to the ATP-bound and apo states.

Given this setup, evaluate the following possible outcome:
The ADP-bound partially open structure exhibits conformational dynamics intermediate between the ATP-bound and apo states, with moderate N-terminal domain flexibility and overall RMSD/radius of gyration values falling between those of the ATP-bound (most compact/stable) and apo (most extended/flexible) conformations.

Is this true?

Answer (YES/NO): NO